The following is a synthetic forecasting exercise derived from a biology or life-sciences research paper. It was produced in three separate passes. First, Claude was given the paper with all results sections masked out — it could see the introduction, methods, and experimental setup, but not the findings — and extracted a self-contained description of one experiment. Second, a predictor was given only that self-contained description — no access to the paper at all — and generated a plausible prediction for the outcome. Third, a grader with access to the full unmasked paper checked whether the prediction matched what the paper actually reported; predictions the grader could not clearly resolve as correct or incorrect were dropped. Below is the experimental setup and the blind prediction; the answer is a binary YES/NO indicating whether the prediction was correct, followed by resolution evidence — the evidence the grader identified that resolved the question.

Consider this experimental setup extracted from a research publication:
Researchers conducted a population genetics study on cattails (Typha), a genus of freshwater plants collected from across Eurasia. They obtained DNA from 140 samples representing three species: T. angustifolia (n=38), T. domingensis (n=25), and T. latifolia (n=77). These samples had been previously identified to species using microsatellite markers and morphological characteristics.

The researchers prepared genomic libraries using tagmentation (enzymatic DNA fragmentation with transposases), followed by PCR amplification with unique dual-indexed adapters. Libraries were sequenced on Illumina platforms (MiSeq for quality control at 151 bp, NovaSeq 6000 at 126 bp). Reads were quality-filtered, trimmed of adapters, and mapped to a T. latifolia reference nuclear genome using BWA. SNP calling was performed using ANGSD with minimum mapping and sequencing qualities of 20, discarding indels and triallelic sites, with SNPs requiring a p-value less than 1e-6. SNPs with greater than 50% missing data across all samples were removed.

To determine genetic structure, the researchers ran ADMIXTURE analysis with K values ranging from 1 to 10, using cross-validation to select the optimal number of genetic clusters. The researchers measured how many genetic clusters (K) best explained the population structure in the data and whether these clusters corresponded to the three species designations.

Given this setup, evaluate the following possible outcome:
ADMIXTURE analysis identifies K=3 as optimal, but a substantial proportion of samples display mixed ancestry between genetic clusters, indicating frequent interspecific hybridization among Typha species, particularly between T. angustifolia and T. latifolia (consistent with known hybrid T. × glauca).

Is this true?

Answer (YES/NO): YES